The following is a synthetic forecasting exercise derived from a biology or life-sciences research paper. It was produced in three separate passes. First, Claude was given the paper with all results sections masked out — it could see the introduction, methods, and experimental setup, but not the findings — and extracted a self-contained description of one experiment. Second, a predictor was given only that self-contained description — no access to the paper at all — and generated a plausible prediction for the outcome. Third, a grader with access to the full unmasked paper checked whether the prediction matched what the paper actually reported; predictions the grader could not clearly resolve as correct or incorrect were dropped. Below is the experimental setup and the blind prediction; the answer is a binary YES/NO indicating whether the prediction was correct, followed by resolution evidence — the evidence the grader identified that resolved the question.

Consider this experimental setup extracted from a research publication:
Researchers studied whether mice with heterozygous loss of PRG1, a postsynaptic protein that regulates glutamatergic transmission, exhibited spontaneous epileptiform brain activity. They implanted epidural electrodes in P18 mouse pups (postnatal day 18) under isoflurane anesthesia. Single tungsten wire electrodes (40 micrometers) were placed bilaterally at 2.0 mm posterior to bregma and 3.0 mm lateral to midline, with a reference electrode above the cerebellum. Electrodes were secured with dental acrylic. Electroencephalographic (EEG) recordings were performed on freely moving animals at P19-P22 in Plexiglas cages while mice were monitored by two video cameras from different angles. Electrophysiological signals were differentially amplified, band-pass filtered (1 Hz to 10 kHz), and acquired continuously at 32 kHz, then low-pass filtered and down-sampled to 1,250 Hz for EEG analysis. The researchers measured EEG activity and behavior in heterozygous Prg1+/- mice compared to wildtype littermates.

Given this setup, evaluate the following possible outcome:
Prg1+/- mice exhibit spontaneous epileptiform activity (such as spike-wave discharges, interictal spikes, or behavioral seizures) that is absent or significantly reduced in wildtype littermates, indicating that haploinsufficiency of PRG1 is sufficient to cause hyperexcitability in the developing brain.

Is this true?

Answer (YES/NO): NO